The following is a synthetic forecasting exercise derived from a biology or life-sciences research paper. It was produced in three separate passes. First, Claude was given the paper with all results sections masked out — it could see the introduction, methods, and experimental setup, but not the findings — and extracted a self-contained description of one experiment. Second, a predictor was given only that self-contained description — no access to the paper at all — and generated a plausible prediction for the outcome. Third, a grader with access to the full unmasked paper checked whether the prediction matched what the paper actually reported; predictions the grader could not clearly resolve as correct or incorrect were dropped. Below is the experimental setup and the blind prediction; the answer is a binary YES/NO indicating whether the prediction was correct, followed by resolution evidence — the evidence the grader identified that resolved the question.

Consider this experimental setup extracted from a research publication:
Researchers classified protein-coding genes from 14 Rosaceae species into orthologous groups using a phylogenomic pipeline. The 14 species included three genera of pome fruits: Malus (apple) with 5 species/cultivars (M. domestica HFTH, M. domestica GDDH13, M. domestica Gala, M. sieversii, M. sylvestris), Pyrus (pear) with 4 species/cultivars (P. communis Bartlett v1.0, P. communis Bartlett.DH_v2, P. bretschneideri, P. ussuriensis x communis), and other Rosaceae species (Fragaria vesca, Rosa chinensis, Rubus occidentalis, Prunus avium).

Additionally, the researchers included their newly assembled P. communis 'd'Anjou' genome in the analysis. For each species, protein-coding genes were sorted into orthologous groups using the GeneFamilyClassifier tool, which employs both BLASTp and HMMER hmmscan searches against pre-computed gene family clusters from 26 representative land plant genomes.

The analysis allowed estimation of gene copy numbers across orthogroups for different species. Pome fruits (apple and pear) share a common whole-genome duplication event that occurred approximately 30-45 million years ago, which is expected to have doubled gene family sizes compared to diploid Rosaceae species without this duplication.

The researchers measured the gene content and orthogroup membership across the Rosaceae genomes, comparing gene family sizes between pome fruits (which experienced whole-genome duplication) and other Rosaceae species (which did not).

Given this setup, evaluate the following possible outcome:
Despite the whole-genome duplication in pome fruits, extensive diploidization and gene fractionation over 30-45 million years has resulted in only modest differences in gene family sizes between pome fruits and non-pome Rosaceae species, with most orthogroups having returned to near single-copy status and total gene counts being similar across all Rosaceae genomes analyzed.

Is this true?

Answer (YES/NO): NO